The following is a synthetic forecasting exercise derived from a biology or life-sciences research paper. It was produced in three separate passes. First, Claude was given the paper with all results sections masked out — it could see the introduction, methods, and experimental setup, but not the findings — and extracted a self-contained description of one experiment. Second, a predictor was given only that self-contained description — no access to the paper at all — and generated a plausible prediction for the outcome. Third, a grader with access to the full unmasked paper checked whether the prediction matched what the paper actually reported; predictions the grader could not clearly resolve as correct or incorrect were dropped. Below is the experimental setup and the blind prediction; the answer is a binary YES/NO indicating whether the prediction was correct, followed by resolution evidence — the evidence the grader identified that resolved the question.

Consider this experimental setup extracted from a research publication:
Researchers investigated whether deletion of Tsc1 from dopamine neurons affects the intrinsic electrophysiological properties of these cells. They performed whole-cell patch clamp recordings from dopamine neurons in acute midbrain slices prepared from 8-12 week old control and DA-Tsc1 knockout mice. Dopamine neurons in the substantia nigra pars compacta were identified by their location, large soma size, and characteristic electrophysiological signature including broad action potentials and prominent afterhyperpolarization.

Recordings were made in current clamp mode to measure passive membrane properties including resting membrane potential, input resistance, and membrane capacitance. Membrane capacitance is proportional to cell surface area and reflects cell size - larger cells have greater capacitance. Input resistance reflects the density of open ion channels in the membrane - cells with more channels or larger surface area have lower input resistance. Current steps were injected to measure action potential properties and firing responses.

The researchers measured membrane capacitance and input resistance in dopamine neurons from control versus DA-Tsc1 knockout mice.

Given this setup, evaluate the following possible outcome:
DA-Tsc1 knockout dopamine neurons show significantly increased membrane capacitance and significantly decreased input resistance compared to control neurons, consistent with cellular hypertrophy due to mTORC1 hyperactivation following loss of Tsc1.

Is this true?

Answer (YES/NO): YES